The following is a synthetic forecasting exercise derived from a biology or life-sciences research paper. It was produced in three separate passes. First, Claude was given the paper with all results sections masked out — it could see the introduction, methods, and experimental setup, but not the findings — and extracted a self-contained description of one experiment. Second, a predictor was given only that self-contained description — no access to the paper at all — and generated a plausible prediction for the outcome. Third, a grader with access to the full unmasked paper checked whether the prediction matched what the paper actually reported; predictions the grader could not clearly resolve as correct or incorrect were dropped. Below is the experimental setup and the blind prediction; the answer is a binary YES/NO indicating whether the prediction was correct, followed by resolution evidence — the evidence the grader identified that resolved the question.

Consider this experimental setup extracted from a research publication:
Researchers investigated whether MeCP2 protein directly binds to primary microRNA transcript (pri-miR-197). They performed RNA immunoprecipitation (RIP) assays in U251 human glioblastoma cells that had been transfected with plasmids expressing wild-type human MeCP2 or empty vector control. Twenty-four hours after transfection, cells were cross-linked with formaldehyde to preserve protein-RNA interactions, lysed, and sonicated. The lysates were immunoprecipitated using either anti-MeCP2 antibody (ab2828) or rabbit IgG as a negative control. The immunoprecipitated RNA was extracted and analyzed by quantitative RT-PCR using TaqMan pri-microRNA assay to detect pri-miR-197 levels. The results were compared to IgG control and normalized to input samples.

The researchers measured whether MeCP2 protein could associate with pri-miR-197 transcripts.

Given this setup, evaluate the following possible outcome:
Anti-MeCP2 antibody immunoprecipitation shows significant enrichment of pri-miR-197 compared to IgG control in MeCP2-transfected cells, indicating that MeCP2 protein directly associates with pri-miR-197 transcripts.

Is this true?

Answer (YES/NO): YES